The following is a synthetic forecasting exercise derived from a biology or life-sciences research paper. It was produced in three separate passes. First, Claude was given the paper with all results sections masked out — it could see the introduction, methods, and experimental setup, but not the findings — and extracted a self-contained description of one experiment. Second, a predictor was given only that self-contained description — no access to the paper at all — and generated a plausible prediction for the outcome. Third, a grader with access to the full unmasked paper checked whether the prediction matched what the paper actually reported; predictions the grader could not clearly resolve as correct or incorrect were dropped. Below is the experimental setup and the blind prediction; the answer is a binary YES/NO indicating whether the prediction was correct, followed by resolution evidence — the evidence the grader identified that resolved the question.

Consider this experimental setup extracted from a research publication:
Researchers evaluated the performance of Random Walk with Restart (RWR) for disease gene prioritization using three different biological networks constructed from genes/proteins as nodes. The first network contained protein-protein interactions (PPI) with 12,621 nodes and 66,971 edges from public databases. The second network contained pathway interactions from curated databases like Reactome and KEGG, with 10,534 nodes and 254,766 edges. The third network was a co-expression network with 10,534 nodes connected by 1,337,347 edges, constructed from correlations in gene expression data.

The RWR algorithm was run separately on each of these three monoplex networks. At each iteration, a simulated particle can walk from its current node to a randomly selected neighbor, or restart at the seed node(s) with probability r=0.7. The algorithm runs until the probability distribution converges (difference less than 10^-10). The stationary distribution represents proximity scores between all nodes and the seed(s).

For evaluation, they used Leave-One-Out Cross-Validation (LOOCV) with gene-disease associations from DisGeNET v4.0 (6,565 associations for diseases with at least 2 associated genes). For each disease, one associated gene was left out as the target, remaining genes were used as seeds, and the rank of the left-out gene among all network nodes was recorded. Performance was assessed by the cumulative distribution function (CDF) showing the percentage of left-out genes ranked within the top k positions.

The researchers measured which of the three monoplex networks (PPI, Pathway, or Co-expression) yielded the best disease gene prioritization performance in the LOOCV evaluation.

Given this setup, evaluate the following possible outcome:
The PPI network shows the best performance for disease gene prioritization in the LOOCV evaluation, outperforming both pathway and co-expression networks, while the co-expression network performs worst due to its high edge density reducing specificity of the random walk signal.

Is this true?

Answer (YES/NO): NO